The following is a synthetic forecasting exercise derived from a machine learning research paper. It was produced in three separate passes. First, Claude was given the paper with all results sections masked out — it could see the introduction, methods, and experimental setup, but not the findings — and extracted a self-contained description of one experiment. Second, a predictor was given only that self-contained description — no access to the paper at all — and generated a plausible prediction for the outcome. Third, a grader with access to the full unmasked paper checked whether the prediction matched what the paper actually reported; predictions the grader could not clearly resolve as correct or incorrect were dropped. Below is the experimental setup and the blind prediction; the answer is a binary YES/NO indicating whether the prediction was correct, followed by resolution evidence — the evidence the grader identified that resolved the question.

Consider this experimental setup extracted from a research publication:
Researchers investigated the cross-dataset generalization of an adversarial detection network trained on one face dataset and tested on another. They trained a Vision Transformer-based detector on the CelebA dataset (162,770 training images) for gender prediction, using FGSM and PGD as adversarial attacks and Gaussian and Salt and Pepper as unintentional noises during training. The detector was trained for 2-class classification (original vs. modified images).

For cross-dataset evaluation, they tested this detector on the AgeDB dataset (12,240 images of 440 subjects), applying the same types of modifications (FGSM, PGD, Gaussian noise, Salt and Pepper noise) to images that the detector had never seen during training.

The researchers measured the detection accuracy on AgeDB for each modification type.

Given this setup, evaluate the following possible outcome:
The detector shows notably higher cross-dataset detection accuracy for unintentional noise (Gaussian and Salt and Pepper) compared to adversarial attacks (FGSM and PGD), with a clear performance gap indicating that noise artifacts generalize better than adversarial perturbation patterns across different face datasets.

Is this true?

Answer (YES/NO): NO